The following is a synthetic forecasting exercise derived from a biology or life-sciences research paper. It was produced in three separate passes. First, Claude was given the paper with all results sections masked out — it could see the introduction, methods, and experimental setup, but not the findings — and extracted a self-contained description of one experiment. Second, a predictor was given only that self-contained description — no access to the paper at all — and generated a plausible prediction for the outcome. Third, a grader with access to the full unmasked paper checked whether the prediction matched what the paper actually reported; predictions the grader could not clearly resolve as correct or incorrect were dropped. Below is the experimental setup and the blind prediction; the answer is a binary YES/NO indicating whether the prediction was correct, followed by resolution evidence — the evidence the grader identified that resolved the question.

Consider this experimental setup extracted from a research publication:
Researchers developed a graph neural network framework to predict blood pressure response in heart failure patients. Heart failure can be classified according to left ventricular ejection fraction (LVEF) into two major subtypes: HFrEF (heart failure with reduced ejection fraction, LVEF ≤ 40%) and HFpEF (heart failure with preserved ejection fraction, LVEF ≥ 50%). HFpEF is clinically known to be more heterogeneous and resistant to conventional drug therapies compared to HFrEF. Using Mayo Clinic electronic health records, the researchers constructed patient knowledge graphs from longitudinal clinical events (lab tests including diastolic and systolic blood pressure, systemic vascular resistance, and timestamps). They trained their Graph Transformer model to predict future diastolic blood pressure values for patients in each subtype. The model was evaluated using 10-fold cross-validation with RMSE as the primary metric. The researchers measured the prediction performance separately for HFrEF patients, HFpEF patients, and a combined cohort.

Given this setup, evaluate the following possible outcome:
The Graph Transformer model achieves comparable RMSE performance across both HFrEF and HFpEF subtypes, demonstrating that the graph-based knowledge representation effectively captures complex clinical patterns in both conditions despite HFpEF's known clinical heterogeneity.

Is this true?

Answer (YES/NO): NO